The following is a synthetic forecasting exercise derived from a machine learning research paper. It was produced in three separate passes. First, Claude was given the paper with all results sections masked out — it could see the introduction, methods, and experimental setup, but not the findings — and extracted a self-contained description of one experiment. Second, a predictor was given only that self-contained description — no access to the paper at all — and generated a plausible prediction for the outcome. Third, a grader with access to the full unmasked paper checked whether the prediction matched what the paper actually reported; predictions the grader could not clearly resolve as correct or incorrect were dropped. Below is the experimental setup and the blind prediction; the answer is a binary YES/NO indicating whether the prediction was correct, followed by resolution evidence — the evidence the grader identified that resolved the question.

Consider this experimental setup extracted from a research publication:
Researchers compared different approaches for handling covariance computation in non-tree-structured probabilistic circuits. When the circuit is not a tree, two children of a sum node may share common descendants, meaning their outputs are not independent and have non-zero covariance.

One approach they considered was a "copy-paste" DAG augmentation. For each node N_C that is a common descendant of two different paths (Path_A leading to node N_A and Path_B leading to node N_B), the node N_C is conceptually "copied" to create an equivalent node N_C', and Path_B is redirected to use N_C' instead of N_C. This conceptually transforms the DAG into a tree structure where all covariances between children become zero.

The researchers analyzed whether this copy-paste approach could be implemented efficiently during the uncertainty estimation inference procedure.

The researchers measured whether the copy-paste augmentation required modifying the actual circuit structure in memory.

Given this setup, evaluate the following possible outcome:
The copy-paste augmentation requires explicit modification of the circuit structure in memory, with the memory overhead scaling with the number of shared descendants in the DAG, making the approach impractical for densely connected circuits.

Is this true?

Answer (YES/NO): NO